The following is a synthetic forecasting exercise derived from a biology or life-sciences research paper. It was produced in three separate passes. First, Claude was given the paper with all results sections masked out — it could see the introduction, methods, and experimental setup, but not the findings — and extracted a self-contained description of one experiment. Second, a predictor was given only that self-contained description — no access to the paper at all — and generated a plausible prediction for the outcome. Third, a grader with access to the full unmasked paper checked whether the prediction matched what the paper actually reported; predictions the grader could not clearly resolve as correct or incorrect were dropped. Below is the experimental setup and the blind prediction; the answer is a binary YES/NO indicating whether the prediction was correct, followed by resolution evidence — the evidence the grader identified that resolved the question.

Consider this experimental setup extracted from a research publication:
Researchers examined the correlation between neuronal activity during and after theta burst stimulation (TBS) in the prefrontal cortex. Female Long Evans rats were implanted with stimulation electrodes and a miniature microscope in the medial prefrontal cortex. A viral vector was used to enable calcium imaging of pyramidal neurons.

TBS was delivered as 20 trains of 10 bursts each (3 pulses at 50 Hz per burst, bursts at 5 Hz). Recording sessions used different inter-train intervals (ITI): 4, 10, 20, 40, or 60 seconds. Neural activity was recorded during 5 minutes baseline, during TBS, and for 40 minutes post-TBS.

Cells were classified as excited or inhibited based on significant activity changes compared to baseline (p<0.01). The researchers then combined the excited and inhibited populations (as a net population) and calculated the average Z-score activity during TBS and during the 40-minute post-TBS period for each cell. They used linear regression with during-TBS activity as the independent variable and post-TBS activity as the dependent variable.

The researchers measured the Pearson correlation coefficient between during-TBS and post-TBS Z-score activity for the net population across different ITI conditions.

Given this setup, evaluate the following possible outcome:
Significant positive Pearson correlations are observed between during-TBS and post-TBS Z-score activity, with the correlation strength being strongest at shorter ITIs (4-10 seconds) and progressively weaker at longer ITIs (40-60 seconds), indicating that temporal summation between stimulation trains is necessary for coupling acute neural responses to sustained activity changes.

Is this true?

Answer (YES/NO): NO